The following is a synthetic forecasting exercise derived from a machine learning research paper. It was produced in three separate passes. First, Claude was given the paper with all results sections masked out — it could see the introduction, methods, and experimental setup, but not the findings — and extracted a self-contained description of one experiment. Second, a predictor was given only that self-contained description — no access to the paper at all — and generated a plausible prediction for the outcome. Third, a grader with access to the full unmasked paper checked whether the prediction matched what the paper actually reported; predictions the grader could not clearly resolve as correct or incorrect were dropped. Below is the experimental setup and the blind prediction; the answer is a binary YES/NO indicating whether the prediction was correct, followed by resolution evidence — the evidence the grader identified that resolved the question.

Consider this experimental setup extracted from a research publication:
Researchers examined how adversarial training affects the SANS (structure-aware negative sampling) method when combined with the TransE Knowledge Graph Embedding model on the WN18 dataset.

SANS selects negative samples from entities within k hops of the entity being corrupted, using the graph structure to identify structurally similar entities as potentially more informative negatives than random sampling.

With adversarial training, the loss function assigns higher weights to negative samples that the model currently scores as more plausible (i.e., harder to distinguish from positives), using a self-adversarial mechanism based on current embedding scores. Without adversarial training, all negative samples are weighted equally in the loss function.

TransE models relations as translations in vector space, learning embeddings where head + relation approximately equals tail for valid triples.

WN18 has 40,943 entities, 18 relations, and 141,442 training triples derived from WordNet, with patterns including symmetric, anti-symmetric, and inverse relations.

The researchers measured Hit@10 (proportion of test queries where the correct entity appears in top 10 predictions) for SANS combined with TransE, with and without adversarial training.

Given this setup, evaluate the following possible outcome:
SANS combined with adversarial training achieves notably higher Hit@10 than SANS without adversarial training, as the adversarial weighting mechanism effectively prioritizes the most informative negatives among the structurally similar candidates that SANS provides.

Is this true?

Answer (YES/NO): NO